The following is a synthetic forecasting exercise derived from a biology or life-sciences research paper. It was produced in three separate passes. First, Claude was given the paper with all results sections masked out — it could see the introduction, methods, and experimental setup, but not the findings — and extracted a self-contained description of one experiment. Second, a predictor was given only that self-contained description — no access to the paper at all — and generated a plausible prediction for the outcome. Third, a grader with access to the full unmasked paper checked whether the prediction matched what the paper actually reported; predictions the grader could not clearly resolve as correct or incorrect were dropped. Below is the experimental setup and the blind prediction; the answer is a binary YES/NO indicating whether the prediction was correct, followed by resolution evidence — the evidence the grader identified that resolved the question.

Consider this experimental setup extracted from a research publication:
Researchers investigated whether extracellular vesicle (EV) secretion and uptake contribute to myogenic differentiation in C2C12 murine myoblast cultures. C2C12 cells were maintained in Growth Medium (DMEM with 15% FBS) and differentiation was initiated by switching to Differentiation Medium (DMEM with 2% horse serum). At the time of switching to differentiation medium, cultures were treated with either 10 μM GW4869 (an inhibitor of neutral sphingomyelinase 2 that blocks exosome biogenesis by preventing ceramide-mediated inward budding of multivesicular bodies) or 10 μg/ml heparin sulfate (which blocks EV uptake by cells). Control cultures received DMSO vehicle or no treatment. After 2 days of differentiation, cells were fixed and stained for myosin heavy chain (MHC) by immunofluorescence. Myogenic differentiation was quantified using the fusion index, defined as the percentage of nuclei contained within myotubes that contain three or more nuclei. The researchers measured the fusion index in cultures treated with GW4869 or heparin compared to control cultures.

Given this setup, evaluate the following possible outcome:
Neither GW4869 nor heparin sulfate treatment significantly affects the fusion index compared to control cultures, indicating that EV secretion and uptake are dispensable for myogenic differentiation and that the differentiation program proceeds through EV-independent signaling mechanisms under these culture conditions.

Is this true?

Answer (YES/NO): NO